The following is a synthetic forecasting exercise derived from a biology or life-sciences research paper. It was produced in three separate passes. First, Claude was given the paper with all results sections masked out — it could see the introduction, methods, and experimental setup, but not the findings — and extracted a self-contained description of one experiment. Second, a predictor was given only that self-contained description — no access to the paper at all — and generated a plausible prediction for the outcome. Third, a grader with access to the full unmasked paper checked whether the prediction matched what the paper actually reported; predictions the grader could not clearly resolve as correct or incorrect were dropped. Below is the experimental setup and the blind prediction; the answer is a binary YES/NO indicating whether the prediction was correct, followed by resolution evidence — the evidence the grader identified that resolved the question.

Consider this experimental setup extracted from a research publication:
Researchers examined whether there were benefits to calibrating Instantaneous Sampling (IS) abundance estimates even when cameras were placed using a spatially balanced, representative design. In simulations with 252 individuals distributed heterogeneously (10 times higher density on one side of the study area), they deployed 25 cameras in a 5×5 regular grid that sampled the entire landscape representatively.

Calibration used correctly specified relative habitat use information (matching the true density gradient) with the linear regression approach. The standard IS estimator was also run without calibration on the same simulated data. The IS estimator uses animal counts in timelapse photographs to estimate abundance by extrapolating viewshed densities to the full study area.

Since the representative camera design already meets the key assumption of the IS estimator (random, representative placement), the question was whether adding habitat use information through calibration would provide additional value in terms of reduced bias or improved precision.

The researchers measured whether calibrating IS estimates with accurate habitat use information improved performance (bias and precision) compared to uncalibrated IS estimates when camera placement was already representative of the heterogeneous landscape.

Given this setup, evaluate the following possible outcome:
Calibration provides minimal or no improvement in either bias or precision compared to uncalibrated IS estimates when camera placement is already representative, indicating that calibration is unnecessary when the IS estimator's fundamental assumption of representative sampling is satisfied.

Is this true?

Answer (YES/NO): YES